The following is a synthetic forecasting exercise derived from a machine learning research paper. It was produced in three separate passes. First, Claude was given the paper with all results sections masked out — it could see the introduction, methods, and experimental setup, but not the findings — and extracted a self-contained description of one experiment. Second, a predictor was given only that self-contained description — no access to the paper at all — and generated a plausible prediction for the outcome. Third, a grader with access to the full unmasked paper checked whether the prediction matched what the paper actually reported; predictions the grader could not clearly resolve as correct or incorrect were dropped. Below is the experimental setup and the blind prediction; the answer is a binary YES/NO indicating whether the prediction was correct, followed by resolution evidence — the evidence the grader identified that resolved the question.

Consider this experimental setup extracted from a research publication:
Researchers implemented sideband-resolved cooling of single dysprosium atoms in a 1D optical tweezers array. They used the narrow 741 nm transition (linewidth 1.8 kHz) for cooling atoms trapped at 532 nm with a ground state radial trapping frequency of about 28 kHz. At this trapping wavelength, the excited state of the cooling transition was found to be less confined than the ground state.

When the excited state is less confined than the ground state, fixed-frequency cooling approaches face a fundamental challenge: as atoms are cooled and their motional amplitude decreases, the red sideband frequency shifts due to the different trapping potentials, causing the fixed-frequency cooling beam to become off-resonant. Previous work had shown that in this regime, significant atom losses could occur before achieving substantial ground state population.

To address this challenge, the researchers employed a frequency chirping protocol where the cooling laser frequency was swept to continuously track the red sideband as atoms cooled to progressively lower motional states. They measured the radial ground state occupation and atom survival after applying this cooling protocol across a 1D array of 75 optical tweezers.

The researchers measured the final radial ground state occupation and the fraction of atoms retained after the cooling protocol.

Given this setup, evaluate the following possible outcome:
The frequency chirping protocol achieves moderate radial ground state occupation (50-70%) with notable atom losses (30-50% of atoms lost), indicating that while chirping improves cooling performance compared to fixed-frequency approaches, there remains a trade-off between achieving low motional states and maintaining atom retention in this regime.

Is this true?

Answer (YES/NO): NO